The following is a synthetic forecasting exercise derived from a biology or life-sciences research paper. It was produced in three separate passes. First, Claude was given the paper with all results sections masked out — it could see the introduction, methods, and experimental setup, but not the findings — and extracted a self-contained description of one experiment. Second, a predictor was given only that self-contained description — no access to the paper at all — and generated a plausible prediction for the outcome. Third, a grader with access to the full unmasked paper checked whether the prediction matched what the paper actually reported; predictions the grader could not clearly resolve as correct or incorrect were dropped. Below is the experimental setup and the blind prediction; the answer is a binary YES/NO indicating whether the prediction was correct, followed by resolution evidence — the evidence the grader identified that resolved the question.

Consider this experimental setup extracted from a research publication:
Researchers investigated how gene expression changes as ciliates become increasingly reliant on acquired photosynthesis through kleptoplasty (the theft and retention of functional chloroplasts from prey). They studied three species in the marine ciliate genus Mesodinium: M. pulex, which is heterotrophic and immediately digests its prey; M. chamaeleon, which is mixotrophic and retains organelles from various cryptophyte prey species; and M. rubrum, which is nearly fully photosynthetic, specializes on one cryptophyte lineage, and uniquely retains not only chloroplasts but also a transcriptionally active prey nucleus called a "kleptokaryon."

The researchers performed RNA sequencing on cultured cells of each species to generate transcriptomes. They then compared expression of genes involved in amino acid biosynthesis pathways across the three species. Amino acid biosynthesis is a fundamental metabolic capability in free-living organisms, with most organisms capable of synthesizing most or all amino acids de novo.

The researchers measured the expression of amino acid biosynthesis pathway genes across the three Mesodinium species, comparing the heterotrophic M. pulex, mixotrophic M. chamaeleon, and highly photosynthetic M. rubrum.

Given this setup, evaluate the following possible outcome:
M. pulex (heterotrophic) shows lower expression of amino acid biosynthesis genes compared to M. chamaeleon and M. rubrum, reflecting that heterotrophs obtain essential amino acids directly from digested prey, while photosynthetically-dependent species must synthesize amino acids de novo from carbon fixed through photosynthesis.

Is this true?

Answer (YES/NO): NO